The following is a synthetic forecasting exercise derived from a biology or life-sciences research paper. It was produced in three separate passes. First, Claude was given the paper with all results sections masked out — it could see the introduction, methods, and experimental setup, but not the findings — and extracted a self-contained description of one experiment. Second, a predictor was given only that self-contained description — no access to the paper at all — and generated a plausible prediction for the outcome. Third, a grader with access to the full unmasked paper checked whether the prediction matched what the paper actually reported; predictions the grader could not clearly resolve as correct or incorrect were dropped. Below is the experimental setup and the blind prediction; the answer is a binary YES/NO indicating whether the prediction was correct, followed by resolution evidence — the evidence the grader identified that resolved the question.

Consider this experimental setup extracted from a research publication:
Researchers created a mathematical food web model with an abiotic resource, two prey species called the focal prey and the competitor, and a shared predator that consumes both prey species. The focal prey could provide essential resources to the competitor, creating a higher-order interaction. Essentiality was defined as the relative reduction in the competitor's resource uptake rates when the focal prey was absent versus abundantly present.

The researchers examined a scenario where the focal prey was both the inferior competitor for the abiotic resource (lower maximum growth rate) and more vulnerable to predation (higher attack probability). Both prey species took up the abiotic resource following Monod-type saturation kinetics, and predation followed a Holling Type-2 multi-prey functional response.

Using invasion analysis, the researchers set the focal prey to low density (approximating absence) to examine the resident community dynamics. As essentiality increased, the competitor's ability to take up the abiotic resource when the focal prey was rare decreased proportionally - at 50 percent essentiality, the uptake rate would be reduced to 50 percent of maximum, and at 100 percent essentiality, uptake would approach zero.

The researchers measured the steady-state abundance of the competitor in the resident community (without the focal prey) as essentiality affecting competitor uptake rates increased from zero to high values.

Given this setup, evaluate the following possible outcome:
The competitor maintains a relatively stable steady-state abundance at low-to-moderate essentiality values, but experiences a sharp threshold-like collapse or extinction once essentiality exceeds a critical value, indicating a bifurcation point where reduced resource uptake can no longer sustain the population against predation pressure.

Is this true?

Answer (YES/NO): NO